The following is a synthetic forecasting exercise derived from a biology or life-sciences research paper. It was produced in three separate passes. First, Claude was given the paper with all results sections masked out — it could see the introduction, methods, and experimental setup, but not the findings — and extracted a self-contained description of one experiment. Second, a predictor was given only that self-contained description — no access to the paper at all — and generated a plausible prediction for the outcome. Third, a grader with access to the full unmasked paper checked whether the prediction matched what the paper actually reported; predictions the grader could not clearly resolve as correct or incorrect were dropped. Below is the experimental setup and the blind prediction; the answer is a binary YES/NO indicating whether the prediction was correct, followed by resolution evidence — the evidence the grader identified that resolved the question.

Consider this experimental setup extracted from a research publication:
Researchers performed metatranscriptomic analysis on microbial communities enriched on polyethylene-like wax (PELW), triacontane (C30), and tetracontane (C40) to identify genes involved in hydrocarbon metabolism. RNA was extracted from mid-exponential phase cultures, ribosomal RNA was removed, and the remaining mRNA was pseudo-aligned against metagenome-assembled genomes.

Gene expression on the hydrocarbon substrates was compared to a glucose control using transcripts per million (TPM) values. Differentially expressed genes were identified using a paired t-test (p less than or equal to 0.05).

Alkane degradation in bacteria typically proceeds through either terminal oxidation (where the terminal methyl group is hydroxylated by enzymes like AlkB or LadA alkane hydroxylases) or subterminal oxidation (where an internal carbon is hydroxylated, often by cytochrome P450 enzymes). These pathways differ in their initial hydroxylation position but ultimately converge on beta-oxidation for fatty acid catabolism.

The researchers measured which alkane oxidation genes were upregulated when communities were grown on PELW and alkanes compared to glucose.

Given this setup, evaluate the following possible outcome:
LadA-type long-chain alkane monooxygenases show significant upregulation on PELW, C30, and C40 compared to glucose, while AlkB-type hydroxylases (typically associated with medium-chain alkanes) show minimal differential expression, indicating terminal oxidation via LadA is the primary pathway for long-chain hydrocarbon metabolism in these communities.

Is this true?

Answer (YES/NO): NO